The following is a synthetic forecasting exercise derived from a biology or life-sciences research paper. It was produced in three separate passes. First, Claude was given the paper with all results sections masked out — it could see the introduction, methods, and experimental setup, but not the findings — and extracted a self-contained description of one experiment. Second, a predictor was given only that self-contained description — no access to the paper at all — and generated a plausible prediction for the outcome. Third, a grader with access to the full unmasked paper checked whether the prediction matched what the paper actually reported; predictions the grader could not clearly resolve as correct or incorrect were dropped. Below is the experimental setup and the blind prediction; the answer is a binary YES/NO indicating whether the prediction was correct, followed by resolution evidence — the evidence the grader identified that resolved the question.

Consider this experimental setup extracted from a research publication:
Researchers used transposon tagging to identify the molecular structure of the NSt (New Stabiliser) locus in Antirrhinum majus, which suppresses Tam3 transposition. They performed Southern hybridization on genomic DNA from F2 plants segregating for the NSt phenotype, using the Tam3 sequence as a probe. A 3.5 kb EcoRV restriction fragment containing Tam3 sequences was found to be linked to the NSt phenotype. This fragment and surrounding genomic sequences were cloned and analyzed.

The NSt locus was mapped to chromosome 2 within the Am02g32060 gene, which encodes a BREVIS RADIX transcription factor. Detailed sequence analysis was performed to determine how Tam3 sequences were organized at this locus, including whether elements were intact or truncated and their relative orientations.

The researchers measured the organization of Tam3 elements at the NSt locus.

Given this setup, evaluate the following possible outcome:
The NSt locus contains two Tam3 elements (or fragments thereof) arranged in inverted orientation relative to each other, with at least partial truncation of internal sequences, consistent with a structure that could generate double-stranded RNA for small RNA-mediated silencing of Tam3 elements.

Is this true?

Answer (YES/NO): NO